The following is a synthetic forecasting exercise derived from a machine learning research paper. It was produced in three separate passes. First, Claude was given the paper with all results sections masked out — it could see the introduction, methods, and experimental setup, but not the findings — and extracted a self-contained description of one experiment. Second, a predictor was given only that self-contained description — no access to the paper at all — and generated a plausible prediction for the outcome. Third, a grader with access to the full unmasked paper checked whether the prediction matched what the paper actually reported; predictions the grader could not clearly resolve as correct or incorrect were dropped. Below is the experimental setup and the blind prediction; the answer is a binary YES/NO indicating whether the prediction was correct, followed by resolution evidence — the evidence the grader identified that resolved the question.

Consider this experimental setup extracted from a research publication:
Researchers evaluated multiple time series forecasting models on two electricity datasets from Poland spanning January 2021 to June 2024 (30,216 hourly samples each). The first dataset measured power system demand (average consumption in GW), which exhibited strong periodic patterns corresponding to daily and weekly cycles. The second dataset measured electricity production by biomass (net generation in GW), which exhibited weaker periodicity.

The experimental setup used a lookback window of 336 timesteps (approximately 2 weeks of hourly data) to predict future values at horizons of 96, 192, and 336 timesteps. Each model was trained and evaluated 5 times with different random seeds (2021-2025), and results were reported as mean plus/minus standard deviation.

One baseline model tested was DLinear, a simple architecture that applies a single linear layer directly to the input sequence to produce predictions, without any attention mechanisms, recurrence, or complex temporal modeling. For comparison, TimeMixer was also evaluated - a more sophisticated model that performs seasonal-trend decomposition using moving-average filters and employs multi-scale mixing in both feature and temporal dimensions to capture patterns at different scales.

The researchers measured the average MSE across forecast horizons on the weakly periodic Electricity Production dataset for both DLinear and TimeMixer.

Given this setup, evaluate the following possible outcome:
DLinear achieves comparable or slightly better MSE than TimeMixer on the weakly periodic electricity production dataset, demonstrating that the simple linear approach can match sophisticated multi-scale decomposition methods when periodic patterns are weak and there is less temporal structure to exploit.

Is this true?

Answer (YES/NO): NO